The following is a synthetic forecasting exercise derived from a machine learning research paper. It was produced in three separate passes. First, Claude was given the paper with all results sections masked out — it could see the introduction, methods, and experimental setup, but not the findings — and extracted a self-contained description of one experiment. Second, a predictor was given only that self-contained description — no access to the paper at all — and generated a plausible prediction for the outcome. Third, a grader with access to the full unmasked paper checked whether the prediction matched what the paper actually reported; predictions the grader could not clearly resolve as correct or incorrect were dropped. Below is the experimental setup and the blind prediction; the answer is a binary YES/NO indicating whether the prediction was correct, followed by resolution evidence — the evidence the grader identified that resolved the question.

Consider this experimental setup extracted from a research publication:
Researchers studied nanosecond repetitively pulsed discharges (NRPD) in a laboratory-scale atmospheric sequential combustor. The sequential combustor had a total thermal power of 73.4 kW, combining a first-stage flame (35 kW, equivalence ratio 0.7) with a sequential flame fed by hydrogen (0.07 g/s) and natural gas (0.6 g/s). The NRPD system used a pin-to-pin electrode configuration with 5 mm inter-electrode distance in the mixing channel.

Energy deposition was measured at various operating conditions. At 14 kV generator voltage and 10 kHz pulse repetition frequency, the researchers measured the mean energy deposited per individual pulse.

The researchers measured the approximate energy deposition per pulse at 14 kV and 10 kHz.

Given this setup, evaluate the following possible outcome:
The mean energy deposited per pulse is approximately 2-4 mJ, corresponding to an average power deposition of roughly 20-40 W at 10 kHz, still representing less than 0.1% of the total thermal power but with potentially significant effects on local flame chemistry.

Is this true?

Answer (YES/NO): YES